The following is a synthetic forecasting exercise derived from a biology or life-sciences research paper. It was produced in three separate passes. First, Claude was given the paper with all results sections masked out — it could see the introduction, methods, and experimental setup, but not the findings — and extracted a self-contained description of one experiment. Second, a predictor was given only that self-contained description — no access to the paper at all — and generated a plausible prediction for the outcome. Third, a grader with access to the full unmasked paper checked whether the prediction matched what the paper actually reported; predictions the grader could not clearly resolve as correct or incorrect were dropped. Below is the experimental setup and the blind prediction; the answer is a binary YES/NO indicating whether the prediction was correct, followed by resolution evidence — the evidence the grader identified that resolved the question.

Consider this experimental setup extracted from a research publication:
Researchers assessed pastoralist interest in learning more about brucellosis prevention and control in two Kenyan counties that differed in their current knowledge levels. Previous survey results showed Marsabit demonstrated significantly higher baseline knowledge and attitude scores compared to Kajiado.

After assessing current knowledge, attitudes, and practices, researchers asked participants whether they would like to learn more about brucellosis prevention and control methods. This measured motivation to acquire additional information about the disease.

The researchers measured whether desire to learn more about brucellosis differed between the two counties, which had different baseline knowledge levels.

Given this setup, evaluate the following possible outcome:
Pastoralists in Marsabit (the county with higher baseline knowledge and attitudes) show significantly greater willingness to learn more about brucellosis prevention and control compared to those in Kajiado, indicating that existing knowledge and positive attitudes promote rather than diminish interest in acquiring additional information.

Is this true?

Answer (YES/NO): NO